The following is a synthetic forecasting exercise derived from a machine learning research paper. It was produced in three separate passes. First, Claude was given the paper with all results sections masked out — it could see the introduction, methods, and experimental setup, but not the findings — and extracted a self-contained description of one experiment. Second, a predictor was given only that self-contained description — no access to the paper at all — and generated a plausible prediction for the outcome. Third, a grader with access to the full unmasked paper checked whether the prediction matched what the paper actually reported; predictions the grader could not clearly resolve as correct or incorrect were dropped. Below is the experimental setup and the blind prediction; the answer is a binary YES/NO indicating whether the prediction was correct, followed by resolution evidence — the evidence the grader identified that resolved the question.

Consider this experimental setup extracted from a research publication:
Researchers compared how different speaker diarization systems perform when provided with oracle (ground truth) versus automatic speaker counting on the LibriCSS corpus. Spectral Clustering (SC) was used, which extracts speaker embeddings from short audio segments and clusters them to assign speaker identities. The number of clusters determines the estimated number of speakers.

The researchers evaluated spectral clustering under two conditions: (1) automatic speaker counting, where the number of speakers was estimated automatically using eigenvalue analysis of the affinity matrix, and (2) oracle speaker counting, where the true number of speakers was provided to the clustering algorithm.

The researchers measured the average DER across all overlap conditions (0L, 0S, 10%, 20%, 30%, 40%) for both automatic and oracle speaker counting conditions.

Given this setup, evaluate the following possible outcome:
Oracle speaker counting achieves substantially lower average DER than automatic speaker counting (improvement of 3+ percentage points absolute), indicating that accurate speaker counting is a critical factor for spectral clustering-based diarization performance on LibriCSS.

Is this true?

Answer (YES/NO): NO